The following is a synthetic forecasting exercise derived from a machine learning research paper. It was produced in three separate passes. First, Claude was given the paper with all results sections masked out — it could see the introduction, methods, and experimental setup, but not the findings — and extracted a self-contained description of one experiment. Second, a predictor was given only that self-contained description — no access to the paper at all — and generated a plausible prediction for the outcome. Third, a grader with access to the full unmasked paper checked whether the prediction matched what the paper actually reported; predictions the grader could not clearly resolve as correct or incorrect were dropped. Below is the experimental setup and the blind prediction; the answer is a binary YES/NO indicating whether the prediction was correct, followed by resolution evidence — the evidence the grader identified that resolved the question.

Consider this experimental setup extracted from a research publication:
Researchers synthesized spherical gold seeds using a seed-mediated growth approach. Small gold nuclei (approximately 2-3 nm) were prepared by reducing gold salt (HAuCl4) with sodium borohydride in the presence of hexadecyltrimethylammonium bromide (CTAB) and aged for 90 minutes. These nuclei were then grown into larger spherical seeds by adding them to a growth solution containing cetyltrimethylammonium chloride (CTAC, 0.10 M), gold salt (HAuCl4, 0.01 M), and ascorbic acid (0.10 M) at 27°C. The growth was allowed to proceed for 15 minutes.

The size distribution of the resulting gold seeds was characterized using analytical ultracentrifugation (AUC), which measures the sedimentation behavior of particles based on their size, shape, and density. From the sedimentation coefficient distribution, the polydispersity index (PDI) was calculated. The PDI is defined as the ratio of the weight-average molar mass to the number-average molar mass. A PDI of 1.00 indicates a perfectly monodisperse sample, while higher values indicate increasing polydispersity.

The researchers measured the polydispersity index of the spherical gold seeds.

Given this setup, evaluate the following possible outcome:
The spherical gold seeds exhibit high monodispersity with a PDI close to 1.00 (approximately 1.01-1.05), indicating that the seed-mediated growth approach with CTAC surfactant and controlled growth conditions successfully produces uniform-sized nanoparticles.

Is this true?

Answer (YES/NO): YES